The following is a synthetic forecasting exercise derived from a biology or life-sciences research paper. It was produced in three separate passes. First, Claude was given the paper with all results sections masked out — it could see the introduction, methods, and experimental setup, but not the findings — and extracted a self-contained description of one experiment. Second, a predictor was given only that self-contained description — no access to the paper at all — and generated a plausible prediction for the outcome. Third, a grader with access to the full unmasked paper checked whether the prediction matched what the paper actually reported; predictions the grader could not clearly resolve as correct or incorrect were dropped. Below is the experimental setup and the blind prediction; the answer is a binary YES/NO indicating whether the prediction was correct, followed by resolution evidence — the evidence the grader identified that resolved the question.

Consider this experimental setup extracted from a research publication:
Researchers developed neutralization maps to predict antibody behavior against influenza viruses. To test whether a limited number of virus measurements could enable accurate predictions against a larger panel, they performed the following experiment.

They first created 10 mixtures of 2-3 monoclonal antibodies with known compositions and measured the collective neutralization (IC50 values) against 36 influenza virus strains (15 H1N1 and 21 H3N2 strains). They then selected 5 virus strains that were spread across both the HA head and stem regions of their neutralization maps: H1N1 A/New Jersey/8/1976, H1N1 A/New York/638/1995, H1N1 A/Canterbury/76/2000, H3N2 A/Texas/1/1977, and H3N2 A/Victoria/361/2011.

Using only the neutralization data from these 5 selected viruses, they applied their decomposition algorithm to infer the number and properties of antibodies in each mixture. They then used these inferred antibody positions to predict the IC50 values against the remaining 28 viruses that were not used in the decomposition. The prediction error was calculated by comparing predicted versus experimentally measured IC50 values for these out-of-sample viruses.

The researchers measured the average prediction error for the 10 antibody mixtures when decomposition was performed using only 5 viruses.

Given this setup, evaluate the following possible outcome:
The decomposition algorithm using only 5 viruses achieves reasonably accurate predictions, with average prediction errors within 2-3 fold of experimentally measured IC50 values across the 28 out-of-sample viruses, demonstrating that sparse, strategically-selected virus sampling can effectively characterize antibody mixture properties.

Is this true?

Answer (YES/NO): NO